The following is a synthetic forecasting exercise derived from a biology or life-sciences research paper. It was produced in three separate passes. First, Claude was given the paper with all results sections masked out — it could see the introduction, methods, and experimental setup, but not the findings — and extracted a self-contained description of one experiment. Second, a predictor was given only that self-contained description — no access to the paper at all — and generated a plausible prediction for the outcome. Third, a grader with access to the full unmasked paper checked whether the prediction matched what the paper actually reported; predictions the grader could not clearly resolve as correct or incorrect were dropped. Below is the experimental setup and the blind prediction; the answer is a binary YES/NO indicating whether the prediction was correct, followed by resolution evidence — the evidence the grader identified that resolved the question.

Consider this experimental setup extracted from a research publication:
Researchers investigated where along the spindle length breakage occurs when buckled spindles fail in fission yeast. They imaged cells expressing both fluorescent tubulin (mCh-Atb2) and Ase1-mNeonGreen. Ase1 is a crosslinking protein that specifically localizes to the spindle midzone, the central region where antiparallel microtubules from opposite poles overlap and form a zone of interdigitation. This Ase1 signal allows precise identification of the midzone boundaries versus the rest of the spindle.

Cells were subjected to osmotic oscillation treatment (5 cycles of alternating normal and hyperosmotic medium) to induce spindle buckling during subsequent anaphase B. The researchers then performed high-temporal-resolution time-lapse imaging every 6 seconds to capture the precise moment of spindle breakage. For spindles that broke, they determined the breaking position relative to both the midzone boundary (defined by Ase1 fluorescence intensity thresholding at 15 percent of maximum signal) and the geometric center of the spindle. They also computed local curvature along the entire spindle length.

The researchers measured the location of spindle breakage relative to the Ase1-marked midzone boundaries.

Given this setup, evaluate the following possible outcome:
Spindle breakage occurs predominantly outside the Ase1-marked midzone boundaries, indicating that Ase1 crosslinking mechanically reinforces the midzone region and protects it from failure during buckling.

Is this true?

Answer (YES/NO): NO